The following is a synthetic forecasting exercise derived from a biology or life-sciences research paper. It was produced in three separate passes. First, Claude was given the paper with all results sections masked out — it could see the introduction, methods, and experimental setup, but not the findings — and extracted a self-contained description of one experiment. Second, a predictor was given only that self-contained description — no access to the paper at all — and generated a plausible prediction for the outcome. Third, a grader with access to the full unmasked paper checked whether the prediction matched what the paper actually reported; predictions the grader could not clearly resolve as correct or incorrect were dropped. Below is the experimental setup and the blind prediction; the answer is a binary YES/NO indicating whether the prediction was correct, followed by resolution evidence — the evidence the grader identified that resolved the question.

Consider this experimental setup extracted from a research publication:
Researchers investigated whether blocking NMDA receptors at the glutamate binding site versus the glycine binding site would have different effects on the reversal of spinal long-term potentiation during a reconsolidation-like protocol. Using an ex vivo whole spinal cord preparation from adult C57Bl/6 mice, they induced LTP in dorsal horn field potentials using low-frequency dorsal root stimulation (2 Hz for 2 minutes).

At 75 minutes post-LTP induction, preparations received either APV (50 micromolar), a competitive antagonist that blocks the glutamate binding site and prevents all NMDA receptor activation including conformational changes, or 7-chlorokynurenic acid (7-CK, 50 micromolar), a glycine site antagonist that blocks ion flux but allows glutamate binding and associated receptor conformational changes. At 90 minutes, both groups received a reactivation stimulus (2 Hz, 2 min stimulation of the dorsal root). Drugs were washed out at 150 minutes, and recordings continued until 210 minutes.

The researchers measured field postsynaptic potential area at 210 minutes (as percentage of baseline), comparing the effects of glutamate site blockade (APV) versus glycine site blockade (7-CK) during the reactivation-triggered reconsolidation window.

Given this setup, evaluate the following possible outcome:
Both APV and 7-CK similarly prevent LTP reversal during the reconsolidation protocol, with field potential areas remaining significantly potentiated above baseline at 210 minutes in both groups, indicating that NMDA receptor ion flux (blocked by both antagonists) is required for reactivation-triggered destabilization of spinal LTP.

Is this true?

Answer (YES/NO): NO